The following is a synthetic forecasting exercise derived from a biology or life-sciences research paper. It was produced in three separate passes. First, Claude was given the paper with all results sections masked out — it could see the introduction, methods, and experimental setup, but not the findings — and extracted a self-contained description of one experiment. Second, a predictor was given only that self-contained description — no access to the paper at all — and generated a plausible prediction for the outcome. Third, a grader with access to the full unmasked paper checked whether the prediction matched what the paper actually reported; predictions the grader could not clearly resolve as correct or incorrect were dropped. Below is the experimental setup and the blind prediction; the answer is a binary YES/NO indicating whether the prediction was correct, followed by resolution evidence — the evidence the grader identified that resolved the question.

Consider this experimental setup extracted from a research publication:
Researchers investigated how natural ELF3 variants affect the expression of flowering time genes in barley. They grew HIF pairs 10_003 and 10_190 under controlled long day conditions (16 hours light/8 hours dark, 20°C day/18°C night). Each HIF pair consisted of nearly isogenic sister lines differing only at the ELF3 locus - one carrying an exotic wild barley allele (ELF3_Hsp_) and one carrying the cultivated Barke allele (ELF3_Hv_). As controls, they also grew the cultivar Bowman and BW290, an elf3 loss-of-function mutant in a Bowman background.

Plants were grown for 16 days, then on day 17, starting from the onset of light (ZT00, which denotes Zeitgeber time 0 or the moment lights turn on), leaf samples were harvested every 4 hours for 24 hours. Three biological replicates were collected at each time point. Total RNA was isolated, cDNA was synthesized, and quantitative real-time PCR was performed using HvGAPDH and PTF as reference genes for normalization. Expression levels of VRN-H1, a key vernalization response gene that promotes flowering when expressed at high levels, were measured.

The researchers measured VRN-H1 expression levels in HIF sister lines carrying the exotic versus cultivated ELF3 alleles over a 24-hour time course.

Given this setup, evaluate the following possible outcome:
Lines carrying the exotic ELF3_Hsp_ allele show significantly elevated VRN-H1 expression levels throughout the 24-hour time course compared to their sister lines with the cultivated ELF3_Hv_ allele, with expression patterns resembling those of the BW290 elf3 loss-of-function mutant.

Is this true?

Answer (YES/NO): NO